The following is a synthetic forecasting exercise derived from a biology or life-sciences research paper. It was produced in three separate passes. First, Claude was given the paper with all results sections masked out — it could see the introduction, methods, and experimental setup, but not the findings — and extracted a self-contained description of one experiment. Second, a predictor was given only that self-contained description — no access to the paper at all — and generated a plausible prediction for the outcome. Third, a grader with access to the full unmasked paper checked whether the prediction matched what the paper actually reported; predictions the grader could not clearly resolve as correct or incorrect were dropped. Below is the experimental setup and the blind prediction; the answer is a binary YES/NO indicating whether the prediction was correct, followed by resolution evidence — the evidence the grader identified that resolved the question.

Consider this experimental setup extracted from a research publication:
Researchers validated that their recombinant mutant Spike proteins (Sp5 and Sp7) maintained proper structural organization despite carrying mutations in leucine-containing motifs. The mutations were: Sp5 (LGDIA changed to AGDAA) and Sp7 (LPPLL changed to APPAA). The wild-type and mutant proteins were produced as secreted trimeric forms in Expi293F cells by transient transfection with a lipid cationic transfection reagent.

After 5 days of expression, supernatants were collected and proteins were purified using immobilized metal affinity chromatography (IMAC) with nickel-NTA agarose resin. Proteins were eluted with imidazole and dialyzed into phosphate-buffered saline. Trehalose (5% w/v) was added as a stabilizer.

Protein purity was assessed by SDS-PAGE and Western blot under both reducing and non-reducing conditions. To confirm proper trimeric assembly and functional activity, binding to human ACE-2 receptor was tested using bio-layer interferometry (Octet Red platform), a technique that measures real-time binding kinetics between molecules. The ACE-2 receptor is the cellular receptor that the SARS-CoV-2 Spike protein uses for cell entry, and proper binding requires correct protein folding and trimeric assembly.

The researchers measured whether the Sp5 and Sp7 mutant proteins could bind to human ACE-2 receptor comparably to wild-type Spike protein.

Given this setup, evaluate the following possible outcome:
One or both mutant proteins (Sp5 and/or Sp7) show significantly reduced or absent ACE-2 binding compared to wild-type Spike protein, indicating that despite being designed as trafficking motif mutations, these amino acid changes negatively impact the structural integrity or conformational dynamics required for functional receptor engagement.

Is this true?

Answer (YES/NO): NO